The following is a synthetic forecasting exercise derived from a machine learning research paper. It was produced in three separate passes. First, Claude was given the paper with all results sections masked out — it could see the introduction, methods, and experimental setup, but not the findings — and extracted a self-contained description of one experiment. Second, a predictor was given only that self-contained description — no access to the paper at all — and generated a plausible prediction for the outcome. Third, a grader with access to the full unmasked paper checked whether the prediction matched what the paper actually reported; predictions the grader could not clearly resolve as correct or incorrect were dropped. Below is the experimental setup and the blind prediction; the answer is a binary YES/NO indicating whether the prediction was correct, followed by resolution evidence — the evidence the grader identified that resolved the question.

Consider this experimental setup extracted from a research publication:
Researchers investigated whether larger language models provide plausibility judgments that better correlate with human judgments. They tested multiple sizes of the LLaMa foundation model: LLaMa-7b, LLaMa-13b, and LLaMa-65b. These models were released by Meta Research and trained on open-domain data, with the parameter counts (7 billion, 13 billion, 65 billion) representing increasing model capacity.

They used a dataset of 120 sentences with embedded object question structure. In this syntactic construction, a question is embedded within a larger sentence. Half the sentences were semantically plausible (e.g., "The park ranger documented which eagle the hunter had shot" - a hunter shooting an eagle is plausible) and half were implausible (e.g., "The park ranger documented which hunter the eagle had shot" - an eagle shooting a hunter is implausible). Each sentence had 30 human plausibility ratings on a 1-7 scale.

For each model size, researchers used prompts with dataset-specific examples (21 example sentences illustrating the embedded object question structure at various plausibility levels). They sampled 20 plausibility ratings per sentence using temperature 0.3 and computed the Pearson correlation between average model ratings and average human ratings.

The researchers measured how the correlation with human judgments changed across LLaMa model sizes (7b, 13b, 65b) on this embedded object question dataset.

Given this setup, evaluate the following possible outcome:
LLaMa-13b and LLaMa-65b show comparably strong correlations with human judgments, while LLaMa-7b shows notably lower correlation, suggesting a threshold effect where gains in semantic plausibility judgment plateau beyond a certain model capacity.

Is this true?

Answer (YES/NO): NO